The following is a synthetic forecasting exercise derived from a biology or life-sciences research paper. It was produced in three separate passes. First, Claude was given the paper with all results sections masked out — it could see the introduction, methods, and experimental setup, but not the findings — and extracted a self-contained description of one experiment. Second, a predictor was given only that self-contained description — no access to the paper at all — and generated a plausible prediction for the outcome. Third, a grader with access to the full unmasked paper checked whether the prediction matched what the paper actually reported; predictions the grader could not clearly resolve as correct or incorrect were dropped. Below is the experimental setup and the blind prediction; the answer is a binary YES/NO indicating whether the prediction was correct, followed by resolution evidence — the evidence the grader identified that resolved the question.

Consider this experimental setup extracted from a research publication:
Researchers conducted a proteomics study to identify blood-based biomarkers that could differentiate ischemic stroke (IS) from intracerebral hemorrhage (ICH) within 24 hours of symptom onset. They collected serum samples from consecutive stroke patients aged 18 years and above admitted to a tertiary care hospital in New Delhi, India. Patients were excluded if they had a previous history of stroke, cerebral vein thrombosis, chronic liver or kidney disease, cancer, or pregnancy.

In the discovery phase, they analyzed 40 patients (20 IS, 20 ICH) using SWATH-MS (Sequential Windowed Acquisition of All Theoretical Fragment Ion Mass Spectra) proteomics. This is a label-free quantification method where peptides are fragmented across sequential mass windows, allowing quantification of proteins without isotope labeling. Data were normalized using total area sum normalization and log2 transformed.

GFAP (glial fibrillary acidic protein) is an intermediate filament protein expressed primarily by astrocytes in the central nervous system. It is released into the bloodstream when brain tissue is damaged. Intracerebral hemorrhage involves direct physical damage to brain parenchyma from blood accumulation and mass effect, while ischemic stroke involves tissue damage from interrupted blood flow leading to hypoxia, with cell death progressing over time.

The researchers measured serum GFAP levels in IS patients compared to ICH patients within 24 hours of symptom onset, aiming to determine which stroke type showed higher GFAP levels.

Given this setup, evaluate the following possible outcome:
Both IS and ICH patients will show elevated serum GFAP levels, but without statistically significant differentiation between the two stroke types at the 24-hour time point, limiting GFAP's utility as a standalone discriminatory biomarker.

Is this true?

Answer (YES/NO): NO